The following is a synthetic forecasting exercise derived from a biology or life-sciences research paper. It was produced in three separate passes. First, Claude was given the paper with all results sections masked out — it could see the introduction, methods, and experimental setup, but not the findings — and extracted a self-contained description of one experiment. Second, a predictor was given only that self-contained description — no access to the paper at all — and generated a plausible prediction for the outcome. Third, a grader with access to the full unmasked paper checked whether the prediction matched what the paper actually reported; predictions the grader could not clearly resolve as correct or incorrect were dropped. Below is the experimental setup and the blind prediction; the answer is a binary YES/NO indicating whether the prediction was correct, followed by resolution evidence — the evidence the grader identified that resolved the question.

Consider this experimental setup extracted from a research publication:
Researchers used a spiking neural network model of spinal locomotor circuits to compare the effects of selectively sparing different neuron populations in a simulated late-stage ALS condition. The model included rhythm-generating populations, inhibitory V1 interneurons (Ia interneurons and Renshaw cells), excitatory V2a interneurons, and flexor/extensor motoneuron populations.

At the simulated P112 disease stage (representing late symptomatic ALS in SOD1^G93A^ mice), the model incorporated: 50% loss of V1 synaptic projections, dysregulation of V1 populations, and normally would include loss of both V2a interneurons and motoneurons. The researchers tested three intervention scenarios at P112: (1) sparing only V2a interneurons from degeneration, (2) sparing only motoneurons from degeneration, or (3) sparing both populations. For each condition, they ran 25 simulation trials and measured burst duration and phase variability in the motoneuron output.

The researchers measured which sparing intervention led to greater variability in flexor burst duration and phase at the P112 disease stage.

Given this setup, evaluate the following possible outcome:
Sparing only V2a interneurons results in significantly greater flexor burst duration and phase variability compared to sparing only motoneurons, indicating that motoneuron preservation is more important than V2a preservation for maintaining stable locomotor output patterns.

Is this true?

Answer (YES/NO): NO